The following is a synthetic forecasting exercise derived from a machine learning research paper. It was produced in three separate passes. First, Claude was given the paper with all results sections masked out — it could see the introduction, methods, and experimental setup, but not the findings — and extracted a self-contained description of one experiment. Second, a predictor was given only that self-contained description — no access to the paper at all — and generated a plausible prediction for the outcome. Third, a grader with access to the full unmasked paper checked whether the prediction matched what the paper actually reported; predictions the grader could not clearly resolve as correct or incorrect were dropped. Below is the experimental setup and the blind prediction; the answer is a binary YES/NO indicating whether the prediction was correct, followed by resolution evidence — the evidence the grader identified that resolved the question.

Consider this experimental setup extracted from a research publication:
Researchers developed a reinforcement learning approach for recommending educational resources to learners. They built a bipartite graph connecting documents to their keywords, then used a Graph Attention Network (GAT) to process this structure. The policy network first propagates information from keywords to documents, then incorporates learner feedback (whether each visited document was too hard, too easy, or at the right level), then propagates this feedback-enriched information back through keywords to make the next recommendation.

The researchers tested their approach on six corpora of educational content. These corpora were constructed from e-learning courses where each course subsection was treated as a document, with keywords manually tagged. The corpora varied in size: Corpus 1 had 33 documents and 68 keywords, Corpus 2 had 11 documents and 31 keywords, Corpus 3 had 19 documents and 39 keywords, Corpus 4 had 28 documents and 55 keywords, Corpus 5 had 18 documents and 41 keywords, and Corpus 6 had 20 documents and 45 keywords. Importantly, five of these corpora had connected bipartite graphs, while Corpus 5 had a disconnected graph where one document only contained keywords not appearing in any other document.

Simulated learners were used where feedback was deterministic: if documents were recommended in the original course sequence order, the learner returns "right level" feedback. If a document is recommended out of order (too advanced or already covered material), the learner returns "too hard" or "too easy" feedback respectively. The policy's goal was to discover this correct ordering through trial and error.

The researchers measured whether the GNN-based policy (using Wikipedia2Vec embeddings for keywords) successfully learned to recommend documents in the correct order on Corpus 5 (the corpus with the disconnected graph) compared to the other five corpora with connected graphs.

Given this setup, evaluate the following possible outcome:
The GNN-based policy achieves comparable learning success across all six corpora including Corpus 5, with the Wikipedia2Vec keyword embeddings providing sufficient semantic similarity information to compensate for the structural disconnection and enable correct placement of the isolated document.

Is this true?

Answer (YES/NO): NO